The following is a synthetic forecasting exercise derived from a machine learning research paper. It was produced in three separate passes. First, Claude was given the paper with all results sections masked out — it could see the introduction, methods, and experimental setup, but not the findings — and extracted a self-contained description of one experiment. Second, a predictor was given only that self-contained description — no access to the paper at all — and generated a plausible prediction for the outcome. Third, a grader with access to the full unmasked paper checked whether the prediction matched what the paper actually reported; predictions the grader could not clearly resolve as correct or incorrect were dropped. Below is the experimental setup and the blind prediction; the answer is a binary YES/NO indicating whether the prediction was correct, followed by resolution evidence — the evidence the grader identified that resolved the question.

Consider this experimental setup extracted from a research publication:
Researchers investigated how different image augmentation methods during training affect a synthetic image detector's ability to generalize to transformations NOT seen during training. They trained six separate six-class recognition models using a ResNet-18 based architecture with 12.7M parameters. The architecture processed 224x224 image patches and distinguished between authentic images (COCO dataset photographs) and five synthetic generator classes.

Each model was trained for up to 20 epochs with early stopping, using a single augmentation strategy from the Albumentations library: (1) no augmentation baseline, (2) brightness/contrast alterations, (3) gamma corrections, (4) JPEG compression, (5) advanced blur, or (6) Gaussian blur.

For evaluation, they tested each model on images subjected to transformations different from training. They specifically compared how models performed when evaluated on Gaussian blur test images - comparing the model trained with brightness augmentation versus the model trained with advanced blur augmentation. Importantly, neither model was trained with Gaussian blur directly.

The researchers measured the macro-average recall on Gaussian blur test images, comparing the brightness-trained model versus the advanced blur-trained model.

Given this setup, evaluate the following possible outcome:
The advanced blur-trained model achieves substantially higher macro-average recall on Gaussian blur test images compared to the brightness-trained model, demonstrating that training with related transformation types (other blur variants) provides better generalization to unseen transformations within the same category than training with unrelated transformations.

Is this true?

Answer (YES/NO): YES